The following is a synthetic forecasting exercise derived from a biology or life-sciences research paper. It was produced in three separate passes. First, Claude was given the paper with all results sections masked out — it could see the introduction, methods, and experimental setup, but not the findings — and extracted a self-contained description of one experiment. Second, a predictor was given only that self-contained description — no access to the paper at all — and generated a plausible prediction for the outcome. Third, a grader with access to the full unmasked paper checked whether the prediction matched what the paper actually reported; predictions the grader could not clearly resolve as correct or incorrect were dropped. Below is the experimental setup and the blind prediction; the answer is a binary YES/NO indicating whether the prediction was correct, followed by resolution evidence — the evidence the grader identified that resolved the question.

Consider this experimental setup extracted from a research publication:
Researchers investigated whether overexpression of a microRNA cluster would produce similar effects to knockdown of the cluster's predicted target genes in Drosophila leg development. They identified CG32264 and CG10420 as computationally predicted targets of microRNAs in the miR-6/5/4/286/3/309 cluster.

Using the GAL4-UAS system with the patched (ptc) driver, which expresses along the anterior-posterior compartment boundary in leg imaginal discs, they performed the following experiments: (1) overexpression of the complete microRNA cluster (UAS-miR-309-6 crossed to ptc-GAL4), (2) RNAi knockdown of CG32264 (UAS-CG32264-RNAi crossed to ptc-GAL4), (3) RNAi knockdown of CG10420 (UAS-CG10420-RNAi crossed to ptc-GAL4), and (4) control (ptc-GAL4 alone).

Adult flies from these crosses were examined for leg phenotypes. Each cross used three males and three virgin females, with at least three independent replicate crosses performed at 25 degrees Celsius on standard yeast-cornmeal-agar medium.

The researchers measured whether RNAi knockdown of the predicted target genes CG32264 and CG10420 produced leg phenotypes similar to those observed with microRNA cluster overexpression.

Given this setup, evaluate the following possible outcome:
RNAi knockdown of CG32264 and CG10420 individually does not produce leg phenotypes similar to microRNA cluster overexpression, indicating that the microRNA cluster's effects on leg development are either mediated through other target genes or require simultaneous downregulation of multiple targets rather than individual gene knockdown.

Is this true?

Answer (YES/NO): YES